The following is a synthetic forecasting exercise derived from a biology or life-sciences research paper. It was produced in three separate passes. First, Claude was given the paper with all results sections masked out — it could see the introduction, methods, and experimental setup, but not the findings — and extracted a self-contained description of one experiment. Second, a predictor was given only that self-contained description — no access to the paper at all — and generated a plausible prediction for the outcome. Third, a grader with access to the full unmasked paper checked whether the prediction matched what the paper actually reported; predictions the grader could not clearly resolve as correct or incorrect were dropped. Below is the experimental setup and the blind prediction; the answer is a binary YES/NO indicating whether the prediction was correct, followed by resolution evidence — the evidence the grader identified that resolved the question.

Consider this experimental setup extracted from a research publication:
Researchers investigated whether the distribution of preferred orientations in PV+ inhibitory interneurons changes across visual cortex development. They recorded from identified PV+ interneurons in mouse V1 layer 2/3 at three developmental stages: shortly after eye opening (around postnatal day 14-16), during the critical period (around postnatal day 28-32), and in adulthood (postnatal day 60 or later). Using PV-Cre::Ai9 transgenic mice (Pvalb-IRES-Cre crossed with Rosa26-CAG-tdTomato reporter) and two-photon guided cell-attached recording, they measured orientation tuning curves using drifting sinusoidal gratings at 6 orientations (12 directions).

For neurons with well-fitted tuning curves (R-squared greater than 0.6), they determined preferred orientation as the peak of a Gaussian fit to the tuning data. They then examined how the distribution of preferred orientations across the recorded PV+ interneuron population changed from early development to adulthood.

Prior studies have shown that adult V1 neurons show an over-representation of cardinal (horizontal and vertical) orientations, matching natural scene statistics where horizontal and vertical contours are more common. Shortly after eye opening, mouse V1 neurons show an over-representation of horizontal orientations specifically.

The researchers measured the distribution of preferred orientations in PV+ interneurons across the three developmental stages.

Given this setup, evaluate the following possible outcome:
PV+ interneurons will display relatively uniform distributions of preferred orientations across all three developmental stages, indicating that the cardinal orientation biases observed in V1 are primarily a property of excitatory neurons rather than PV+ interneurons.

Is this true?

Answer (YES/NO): NO